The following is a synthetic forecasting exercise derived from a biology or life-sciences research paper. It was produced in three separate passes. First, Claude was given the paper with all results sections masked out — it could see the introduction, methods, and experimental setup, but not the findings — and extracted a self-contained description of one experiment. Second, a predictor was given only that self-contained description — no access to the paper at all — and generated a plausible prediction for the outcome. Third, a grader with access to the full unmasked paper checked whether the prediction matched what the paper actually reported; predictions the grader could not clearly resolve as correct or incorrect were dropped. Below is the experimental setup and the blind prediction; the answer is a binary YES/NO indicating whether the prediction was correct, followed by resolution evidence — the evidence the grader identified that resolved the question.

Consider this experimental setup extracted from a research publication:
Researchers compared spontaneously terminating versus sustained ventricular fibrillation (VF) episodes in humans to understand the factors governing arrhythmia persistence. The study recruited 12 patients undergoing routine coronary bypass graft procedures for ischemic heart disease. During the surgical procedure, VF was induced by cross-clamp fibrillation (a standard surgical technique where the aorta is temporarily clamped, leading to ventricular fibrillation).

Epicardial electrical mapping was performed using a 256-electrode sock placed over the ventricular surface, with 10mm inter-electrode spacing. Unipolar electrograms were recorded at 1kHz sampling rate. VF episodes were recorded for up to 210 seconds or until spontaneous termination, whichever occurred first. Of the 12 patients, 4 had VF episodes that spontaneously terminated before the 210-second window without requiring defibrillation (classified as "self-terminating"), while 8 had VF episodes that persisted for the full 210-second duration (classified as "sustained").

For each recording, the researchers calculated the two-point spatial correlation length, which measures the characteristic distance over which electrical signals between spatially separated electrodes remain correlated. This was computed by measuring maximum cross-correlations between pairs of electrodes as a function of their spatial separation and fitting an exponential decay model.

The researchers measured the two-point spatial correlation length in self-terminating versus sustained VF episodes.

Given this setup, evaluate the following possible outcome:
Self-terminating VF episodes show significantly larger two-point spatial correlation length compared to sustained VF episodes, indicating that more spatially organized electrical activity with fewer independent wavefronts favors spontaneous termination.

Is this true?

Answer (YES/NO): YES